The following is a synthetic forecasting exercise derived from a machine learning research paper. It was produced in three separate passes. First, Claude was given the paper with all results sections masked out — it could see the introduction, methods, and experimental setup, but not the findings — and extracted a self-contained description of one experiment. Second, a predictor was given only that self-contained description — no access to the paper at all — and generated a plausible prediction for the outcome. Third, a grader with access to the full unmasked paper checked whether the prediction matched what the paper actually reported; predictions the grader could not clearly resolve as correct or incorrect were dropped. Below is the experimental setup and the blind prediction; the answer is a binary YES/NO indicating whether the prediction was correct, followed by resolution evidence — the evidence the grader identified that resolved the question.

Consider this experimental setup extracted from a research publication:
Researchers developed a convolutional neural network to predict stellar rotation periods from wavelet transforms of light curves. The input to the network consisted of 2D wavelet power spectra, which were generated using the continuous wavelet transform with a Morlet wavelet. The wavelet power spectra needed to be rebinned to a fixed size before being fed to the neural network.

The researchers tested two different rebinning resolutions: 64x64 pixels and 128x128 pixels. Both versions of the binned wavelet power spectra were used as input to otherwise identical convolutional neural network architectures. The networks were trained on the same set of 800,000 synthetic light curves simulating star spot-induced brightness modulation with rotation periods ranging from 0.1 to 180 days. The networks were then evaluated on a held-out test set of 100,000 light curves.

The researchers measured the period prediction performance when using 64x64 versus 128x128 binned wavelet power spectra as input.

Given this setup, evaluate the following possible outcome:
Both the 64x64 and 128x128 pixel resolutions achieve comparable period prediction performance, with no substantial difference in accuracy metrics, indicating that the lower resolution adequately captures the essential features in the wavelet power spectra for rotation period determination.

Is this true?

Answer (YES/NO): YES